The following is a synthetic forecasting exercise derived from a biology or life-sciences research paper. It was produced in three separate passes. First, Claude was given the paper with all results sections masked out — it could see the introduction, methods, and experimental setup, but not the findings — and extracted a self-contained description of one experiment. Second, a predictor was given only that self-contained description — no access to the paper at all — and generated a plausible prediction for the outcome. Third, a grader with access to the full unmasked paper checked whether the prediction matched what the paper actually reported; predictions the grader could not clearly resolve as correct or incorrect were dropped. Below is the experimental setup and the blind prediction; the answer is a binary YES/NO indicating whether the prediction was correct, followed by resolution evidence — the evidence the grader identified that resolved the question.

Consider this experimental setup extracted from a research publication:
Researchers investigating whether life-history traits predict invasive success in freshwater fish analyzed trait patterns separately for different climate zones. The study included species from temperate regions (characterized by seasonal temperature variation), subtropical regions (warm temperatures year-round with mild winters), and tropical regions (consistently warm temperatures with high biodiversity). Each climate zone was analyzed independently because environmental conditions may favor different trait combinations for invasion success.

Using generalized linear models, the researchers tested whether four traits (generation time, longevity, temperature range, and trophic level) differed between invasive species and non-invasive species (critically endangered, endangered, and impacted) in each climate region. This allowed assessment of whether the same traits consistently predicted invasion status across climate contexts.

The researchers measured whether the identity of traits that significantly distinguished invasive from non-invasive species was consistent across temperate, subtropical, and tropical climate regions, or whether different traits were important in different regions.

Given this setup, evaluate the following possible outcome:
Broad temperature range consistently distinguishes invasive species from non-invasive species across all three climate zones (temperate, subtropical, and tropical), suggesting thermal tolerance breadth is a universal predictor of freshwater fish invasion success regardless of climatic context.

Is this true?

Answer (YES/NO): YES